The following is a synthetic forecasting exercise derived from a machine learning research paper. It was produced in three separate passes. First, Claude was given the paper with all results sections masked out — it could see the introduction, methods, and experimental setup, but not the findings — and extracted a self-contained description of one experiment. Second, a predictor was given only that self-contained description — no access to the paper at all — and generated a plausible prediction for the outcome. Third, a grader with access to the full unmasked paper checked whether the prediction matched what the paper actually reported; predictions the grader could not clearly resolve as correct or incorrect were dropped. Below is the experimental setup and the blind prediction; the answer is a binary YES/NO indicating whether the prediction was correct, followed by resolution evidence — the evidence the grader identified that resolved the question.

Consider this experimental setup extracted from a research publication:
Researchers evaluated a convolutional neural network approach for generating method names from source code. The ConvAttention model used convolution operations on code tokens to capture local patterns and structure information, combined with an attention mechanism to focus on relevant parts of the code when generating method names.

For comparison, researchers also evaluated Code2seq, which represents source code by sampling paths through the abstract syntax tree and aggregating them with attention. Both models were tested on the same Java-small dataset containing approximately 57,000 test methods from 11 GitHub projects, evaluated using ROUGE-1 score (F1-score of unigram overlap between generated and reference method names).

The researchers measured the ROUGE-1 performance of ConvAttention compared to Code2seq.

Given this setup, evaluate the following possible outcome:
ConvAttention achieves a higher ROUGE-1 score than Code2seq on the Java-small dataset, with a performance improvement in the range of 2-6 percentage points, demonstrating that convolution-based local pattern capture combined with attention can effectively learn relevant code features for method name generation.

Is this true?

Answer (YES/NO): NO